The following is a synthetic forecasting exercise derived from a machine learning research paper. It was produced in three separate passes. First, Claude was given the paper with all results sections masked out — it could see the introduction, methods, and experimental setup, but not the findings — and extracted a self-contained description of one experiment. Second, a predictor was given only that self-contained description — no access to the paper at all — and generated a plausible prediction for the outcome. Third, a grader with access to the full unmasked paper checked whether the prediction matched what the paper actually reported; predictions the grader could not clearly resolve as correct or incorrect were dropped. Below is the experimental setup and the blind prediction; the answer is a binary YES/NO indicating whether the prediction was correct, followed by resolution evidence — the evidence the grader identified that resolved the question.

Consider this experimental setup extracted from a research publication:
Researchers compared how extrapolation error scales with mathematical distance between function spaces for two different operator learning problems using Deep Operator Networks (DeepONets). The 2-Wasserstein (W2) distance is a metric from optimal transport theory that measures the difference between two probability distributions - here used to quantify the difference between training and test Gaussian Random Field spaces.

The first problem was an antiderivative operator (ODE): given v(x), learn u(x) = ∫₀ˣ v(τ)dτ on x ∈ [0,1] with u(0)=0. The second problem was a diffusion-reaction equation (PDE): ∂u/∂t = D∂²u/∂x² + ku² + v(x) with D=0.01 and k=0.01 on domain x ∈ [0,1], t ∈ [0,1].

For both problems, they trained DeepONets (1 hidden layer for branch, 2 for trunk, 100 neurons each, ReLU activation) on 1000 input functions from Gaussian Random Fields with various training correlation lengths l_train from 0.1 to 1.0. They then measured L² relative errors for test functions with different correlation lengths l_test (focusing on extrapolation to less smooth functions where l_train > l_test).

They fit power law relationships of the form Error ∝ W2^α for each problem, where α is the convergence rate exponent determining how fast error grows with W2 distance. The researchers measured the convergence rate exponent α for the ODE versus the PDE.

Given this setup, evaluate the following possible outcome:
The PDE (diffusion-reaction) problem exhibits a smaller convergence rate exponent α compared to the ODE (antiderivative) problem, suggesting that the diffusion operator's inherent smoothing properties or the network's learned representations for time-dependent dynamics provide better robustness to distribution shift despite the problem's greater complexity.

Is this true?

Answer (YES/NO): NO